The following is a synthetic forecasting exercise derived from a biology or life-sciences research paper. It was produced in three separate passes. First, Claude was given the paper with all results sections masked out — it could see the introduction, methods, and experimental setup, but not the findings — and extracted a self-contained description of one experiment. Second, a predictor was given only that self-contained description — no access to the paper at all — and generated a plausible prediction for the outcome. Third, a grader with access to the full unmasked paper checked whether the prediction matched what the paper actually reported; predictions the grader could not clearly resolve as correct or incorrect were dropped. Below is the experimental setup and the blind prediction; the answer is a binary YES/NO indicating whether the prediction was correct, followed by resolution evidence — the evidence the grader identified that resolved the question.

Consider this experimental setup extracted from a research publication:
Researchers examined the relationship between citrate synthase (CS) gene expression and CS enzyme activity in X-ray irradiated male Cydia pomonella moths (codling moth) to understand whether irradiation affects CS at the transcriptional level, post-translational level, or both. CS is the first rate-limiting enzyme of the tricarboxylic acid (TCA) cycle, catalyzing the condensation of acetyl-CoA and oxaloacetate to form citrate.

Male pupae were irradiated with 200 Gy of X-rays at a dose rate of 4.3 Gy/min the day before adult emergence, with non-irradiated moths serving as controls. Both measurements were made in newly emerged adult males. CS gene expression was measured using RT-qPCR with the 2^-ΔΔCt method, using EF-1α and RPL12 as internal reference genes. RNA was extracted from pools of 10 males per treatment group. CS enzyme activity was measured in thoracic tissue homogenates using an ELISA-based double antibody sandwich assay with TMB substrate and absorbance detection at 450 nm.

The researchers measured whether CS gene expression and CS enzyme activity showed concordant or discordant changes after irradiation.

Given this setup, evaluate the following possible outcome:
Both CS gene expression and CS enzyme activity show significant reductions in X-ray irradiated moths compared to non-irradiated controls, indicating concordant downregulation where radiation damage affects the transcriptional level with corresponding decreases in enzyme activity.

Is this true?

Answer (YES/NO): YES